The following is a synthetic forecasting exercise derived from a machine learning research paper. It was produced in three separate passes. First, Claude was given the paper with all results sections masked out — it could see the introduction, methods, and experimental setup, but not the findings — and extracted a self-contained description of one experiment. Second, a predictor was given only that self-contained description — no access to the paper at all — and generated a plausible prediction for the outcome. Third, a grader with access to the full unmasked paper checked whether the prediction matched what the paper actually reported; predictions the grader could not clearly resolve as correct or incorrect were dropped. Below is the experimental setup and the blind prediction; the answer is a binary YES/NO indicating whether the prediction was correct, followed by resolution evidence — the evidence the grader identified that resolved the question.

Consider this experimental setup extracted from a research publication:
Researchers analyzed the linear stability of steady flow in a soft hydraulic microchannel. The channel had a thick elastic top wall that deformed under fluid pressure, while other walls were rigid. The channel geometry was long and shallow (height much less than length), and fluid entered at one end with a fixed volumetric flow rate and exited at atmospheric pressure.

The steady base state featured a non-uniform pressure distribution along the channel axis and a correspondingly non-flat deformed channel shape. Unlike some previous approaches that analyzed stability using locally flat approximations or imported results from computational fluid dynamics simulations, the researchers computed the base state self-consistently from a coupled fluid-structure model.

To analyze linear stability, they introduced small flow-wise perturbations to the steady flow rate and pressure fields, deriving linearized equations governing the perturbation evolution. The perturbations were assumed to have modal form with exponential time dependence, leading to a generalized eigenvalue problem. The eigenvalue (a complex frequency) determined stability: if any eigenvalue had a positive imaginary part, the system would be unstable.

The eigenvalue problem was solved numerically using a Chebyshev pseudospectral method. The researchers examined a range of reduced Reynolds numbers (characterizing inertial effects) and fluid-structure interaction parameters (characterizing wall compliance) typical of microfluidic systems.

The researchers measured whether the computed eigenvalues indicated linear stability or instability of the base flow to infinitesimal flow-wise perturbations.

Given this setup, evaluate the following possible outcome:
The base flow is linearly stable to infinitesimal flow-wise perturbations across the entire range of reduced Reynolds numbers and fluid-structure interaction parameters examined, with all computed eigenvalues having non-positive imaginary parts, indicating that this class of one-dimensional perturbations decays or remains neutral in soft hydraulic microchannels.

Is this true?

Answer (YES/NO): YES